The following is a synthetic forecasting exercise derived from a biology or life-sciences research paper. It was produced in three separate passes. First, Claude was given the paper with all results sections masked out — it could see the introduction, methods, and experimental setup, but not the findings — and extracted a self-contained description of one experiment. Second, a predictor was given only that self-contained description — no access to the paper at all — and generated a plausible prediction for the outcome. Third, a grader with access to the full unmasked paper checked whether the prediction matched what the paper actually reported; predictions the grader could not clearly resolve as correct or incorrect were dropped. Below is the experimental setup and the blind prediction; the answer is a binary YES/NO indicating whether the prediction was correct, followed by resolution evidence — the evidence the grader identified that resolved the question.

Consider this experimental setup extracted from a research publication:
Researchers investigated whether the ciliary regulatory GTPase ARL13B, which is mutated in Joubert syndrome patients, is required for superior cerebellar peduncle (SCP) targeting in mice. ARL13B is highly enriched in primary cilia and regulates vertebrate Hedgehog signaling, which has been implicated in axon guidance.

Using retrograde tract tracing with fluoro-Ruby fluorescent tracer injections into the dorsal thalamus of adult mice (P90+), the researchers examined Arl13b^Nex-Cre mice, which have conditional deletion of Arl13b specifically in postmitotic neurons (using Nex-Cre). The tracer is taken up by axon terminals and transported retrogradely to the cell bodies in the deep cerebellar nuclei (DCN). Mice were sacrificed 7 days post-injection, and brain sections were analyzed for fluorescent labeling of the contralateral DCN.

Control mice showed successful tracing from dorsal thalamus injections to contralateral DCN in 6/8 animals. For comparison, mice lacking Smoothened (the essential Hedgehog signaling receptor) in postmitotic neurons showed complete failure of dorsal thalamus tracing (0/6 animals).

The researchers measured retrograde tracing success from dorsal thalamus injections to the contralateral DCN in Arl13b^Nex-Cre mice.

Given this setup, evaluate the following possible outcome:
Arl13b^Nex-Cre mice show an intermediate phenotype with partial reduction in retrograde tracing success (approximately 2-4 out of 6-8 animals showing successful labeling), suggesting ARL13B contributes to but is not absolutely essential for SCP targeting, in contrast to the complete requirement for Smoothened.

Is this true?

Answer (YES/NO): NO